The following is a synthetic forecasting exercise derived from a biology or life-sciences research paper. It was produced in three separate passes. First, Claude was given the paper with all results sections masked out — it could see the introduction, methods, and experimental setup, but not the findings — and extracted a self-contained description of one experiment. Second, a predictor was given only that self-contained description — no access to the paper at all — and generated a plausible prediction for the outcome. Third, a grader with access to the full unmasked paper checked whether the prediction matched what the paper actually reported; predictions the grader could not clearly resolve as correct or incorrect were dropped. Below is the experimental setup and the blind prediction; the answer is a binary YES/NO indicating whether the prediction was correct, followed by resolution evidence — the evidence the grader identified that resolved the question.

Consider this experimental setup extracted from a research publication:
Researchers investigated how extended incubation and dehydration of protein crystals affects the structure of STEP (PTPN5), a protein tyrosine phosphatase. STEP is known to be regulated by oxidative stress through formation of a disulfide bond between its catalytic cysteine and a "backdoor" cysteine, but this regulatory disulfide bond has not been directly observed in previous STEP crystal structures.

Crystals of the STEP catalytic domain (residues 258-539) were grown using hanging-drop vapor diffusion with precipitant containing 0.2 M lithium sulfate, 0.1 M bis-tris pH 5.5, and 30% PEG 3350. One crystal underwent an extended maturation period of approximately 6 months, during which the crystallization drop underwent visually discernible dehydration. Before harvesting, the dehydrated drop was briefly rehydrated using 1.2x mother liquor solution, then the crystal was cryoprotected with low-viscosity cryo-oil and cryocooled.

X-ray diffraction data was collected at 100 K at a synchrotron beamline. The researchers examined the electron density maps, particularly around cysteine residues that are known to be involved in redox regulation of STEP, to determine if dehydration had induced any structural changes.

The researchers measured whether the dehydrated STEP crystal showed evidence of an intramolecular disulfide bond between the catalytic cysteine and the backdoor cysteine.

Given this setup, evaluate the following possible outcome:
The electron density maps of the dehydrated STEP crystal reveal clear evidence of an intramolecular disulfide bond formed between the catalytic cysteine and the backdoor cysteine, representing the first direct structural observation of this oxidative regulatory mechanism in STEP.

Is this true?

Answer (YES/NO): YES